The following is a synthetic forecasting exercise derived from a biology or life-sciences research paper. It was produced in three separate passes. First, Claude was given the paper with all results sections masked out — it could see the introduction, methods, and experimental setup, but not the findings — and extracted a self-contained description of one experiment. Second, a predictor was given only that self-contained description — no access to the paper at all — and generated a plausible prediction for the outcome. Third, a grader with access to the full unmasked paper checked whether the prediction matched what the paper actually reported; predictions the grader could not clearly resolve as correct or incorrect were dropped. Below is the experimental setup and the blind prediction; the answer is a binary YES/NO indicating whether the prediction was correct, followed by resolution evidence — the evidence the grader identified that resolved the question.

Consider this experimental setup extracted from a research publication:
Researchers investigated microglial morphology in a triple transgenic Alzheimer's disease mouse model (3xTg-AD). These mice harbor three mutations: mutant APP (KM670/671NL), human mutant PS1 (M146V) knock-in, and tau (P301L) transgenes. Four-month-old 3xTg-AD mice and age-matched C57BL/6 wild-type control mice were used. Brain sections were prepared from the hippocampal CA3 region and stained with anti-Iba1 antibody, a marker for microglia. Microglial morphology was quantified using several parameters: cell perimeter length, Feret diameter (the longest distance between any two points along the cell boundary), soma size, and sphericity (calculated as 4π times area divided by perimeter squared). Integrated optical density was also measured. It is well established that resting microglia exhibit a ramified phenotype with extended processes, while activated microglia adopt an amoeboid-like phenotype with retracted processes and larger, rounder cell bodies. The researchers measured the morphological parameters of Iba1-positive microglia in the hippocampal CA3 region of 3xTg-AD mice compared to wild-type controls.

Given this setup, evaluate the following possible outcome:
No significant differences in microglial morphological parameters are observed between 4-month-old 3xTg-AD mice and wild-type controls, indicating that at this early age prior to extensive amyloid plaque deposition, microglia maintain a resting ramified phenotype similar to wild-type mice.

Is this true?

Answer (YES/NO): NO